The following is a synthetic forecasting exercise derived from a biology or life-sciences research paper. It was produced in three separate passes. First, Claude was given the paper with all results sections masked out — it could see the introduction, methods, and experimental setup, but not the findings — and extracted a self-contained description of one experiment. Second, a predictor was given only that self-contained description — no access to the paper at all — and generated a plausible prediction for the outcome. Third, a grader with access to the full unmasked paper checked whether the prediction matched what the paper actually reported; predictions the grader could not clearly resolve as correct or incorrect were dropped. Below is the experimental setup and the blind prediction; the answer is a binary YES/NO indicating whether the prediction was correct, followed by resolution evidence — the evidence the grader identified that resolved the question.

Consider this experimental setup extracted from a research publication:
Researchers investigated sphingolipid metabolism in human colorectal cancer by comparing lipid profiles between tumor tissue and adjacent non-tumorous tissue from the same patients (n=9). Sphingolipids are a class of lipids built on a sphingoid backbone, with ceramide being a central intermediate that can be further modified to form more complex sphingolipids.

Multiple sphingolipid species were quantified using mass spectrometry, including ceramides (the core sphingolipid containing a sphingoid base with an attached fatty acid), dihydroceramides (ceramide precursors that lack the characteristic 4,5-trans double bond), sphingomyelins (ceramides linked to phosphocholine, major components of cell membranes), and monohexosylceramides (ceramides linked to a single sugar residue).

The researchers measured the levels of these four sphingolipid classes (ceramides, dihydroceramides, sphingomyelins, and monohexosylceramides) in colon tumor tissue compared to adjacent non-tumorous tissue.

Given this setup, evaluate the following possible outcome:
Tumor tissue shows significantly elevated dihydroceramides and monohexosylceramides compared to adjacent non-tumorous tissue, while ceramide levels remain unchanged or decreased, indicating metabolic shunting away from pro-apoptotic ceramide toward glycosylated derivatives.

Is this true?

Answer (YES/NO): NO